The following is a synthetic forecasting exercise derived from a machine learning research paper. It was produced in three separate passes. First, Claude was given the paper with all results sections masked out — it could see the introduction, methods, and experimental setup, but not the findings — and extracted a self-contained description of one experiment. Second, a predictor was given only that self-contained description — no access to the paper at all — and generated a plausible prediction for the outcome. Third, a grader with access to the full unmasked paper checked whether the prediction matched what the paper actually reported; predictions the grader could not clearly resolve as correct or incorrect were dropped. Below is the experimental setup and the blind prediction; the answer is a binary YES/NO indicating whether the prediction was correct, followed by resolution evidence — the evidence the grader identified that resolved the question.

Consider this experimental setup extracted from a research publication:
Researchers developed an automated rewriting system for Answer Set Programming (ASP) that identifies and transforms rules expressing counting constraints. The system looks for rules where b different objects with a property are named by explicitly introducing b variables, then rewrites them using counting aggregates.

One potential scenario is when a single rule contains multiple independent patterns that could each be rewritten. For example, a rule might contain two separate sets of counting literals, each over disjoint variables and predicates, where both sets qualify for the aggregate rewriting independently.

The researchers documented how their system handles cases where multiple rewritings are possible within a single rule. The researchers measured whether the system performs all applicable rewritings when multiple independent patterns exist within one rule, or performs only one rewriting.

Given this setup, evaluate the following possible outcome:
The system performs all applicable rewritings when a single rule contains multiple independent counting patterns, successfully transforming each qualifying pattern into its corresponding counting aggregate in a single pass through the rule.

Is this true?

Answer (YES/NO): NO